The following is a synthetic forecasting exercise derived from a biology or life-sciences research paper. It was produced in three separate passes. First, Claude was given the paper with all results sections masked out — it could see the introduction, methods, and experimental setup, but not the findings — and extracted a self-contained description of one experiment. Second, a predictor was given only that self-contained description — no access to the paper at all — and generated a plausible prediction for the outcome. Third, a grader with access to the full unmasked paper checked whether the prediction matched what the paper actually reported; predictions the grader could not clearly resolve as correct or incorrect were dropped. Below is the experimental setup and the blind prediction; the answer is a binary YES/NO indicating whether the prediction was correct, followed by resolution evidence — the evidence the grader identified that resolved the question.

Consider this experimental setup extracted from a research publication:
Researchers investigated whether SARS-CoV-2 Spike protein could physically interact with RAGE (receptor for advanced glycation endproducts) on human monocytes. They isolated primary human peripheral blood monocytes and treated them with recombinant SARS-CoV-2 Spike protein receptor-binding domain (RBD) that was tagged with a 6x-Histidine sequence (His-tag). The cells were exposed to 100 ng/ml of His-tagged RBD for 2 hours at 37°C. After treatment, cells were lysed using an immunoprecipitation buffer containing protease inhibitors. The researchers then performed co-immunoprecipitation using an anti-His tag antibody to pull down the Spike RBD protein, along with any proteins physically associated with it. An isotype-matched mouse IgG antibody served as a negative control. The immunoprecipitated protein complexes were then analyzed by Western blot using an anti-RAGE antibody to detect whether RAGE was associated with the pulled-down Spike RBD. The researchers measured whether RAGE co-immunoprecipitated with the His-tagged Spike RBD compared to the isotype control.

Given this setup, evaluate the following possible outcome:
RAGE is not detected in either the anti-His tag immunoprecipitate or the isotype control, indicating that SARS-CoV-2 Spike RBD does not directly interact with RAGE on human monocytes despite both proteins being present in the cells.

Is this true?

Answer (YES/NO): NO